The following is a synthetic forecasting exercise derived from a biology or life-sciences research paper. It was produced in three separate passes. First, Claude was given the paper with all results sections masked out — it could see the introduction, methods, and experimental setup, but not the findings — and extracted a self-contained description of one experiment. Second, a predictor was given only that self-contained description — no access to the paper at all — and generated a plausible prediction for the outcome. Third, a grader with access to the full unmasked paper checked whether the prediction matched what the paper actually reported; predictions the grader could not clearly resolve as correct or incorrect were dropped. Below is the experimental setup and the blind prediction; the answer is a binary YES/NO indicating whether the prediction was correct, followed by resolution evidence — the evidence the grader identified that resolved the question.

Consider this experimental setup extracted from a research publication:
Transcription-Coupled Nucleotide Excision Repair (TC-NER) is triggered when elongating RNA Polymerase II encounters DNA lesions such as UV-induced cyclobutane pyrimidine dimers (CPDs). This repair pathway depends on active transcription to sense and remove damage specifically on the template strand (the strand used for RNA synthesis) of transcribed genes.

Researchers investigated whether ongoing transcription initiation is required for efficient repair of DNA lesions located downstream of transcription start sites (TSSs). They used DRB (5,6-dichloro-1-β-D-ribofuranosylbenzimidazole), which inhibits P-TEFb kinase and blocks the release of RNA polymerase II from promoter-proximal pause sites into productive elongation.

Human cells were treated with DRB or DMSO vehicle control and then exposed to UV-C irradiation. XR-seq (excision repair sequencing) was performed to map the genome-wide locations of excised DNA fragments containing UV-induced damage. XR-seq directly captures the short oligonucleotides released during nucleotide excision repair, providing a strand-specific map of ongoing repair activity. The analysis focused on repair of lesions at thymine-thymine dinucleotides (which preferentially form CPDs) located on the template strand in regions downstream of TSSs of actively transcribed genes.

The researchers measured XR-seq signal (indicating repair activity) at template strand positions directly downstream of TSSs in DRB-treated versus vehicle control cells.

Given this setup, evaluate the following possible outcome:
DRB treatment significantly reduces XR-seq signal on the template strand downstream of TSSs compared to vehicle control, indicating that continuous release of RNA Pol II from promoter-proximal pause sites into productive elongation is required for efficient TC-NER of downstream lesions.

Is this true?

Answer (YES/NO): YES